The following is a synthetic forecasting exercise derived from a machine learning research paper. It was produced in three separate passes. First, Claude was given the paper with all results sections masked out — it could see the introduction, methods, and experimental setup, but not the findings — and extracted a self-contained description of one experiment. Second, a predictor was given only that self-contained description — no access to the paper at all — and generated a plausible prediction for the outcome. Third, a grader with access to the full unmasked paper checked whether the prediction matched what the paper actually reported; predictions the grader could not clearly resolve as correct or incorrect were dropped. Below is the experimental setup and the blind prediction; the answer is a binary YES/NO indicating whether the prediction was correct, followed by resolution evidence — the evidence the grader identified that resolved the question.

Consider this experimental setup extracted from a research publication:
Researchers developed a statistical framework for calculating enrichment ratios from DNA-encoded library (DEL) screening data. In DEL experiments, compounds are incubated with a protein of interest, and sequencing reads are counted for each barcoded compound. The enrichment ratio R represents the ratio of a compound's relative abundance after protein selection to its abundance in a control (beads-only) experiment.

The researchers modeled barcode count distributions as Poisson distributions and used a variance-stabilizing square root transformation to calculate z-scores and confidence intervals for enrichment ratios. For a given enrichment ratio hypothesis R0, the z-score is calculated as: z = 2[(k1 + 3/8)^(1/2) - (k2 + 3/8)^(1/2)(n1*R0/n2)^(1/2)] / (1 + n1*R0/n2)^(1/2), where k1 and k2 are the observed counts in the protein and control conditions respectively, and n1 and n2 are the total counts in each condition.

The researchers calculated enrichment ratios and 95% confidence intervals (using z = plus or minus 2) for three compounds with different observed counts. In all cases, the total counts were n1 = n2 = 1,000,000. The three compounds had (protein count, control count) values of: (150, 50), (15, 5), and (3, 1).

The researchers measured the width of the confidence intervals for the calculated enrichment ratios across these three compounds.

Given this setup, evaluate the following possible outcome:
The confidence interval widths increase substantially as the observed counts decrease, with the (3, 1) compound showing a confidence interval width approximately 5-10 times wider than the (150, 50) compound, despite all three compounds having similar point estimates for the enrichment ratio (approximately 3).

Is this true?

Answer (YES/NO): NO